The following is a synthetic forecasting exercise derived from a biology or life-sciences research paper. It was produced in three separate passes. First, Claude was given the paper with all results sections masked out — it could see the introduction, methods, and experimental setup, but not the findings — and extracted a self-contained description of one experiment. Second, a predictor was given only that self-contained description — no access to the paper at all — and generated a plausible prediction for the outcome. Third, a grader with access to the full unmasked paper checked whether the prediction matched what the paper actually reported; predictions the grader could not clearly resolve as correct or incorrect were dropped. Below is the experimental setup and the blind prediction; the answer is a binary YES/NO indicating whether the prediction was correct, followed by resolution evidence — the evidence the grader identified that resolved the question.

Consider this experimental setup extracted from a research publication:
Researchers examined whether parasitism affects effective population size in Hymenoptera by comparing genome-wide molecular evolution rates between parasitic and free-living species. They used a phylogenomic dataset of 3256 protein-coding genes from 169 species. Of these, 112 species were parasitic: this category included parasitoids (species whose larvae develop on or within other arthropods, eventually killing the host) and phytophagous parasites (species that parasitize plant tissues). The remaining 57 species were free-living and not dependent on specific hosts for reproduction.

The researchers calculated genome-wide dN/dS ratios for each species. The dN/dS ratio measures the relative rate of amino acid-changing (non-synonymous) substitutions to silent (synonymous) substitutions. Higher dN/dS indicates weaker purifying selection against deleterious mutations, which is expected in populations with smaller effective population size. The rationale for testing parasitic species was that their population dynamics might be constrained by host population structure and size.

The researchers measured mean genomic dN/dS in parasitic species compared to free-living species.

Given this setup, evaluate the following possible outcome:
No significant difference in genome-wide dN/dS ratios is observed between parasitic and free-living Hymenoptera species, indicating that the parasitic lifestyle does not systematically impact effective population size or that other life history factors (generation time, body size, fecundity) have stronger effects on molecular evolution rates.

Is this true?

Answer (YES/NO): YES